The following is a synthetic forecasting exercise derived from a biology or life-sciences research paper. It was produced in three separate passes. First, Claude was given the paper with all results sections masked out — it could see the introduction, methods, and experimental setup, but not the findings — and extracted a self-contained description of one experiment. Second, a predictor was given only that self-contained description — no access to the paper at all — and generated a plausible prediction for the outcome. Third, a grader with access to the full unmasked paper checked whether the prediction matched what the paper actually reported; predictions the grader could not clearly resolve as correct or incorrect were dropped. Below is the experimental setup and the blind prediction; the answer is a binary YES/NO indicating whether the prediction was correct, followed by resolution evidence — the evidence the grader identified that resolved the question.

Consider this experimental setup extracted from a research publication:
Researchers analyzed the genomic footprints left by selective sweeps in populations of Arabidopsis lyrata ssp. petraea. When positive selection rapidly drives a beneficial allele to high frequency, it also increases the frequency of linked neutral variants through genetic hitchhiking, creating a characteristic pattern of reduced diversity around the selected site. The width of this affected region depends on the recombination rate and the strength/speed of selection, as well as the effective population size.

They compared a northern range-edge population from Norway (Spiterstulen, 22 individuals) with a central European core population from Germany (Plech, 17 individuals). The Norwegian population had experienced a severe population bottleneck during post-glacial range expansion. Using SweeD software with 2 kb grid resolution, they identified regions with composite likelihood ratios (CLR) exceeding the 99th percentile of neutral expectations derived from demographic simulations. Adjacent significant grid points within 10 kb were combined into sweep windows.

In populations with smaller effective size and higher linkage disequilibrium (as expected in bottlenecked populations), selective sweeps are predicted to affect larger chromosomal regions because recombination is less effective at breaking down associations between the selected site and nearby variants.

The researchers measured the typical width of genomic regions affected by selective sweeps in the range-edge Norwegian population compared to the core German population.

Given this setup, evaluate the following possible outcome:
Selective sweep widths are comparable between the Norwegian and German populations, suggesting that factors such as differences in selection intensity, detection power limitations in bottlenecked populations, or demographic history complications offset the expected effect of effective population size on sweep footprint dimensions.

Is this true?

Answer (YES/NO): NO